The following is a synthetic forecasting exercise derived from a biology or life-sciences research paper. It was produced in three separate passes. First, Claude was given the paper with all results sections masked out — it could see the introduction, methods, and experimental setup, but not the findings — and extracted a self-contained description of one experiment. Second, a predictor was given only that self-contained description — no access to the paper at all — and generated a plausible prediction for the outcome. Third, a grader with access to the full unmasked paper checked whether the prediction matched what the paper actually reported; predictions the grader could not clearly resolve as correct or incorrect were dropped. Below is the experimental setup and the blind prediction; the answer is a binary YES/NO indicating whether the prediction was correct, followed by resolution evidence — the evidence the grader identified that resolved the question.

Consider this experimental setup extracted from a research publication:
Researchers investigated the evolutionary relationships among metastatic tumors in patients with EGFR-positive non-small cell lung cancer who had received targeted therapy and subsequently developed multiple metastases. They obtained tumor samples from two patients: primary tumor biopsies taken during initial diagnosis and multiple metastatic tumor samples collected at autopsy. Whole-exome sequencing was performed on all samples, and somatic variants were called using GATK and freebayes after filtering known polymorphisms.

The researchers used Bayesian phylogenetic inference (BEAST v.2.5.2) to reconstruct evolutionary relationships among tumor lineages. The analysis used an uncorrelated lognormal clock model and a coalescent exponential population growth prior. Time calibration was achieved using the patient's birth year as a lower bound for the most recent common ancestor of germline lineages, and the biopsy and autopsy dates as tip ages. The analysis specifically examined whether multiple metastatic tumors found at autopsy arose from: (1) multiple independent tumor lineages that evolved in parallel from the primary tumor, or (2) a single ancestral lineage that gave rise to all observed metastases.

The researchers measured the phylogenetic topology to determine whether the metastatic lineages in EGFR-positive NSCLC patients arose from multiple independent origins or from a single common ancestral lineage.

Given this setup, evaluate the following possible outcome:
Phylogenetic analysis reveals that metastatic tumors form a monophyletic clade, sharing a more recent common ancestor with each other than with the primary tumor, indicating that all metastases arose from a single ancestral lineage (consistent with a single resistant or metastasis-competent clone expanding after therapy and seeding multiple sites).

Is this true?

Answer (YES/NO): YES